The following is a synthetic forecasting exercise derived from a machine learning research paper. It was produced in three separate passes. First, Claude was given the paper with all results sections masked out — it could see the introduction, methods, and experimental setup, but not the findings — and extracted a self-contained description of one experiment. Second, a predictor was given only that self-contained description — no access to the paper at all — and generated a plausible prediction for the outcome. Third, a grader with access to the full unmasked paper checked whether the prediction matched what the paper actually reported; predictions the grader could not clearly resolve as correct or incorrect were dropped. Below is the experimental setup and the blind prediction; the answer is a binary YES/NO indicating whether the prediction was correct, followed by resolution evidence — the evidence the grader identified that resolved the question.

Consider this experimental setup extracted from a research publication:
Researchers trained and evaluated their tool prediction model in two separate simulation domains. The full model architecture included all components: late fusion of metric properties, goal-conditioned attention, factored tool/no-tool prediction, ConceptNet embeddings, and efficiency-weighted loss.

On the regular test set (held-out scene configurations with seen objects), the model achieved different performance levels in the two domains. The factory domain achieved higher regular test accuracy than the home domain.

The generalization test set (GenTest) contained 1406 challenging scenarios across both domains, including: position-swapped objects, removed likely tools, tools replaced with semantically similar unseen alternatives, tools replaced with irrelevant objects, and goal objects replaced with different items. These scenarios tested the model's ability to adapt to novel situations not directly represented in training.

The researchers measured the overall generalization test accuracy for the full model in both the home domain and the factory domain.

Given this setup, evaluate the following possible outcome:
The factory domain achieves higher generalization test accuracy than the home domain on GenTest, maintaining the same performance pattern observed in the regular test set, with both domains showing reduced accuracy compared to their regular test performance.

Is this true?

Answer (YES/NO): NO